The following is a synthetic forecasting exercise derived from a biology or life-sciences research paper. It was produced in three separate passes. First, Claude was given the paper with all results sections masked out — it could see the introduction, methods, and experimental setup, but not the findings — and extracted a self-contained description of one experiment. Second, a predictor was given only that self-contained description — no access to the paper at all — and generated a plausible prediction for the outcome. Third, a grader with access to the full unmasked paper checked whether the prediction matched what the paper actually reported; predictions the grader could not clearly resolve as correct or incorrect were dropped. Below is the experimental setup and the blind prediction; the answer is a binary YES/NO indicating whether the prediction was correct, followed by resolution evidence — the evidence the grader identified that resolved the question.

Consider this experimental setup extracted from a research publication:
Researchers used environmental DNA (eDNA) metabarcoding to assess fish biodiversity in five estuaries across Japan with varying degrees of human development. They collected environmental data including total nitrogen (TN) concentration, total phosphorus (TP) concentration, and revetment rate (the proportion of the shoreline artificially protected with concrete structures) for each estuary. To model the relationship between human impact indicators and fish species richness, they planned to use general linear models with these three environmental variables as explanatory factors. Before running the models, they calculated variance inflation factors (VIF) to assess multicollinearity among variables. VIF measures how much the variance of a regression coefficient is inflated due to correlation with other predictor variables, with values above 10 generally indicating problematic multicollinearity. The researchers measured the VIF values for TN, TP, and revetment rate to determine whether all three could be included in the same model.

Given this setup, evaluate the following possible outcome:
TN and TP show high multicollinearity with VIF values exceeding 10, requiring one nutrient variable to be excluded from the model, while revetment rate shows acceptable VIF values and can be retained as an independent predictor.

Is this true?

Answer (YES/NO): YES